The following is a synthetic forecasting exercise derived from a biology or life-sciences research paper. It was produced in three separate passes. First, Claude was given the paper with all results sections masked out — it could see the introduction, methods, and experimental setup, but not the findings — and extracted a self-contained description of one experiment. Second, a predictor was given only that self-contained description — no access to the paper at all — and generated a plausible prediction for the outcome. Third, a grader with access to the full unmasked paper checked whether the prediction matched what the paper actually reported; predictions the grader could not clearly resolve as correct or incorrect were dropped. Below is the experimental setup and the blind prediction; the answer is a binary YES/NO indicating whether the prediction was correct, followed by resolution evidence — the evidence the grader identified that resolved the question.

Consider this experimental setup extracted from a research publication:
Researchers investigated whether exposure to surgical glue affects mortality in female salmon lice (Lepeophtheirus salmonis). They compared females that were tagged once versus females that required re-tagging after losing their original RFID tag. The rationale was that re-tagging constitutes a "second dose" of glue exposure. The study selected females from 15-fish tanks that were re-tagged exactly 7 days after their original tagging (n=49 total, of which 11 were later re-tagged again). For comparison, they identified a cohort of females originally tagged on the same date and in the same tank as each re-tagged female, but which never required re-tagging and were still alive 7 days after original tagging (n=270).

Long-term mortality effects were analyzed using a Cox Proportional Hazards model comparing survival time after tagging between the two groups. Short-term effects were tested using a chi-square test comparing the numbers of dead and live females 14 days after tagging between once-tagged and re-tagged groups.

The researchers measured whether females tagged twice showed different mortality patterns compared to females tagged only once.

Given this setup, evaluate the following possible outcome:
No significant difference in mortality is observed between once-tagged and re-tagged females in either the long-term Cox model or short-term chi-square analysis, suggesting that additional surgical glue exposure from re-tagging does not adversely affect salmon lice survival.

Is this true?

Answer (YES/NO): YES